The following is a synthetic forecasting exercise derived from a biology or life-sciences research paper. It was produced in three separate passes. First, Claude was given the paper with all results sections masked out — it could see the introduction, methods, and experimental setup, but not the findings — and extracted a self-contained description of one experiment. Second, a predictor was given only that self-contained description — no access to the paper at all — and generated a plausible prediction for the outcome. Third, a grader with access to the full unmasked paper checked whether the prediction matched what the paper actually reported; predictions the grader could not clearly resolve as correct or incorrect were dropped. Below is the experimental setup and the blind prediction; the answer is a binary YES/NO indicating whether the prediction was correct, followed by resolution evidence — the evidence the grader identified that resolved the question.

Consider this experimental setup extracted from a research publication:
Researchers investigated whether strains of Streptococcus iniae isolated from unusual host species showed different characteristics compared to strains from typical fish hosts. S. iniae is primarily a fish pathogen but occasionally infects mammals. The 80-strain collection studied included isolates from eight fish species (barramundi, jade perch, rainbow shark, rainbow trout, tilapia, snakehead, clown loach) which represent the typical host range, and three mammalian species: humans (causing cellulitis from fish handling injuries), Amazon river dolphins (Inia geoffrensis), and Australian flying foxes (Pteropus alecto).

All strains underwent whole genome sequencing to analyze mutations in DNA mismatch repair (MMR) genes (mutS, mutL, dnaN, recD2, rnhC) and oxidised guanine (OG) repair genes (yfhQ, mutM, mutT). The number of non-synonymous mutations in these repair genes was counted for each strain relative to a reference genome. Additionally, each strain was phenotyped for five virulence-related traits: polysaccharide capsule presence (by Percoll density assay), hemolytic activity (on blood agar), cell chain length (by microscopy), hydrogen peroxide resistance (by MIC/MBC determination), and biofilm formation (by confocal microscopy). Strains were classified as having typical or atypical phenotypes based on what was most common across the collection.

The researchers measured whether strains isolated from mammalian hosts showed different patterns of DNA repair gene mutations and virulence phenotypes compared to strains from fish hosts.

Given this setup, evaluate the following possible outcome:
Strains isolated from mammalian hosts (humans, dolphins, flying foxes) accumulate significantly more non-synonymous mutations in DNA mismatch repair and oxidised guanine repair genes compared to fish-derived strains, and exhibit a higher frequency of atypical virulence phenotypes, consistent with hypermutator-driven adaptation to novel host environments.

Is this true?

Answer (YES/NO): YES